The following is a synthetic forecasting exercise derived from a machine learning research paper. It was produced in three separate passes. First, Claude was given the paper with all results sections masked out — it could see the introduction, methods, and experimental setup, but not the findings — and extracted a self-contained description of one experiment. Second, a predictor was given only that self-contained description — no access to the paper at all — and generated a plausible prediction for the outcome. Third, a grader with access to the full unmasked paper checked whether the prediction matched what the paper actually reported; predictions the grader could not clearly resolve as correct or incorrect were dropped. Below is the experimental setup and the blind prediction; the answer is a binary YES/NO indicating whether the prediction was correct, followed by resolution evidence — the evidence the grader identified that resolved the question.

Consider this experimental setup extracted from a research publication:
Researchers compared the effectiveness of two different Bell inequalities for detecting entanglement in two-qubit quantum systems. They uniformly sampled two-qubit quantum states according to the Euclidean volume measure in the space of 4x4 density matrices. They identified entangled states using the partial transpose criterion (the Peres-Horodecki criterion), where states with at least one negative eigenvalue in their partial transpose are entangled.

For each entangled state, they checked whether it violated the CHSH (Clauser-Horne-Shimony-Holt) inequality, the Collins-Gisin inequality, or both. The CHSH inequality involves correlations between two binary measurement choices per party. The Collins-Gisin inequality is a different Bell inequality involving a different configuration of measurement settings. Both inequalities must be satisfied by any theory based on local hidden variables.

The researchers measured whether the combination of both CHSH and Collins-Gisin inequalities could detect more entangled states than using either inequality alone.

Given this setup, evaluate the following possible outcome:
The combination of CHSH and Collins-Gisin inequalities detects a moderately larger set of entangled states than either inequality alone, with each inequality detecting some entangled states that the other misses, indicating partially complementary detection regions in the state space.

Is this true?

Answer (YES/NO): NO